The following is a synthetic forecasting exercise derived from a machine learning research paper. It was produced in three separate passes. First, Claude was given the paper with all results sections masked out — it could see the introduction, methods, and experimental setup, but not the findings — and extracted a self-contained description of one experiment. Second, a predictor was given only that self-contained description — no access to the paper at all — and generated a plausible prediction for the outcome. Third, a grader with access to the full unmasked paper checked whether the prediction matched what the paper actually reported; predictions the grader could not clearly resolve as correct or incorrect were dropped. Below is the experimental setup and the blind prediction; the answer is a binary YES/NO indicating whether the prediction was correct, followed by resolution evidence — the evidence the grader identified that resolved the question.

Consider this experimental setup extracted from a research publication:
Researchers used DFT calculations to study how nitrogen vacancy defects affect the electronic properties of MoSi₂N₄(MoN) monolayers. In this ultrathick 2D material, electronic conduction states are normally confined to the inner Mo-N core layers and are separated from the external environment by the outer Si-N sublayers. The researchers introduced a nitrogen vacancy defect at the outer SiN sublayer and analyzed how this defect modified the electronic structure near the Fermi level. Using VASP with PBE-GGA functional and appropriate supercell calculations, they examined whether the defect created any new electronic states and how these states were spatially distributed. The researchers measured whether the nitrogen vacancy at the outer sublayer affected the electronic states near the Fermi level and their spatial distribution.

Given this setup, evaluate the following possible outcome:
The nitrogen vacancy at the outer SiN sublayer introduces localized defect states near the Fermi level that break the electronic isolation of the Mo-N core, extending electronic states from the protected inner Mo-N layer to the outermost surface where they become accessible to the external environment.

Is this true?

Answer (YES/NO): YES